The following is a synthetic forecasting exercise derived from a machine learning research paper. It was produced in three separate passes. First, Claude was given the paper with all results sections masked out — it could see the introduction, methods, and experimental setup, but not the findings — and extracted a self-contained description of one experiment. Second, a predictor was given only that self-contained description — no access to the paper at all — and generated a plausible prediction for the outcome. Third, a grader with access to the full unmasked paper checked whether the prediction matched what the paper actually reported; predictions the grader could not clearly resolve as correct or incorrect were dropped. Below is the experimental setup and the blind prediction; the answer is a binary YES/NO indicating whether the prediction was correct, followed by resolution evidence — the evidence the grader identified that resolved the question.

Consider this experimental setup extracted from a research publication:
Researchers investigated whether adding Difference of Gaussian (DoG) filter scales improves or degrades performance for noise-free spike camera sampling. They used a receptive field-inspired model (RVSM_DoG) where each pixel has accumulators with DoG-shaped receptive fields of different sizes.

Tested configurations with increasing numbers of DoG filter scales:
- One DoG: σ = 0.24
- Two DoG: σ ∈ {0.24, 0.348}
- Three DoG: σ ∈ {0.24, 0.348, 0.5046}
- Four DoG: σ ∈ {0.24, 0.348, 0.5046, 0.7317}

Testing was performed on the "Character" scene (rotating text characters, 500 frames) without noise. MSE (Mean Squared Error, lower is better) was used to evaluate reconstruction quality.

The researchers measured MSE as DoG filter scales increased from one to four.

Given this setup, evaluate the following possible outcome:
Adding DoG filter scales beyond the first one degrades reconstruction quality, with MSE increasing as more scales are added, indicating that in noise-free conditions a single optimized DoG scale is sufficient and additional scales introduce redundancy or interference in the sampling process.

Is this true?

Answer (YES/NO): NO